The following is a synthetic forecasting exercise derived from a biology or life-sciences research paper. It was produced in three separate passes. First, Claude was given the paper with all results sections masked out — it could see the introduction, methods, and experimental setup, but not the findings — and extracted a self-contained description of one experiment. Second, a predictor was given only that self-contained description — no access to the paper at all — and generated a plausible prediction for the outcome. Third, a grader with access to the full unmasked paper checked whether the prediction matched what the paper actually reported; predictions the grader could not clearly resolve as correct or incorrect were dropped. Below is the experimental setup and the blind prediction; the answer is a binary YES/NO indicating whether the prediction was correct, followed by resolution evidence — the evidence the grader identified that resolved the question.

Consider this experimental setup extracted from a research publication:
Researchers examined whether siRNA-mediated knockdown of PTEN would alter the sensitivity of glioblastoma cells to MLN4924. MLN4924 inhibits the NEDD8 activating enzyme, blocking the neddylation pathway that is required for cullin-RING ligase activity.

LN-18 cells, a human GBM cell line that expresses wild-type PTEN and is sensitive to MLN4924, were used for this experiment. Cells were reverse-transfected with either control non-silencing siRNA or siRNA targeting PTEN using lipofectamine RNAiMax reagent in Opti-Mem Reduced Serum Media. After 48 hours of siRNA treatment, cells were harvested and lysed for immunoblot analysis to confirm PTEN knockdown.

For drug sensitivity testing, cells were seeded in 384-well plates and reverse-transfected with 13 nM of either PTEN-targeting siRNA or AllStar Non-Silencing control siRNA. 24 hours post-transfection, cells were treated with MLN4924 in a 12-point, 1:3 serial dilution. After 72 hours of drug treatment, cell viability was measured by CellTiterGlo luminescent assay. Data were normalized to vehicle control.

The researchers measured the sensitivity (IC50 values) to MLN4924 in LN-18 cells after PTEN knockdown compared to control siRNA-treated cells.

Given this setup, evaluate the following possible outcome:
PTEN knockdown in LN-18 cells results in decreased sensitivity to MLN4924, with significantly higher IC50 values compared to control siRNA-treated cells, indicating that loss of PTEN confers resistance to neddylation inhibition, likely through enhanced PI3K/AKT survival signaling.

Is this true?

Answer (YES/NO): NO